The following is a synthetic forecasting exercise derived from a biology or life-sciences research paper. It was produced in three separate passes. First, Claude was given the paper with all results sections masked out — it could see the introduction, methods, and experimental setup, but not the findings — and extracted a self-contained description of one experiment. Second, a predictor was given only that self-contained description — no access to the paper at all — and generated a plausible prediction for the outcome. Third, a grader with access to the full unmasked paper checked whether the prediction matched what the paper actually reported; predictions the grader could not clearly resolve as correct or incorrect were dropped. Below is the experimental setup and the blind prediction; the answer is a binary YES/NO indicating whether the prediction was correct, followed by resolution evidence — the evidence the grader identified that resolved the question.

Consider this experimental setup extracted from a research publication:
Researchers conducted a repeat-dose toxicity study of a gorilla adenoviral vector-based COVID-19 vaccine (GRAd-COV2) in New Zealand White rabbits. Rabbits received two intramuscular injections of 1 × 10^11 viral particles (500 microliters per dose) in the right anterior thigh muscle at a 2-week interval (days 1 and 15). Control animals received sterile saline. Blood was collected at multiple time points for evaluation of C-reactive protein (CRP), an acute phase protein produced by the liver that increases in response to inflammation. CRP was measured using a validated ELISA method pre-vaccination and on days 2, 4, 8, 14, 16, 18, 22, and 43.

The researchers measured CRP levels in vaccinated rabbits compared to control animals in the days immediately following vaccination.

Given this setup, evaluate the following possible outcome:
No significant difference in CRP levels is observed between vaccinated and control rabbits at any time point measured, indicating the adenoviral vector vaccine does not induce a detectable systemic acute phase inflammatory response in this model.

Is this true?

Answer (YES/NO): NO